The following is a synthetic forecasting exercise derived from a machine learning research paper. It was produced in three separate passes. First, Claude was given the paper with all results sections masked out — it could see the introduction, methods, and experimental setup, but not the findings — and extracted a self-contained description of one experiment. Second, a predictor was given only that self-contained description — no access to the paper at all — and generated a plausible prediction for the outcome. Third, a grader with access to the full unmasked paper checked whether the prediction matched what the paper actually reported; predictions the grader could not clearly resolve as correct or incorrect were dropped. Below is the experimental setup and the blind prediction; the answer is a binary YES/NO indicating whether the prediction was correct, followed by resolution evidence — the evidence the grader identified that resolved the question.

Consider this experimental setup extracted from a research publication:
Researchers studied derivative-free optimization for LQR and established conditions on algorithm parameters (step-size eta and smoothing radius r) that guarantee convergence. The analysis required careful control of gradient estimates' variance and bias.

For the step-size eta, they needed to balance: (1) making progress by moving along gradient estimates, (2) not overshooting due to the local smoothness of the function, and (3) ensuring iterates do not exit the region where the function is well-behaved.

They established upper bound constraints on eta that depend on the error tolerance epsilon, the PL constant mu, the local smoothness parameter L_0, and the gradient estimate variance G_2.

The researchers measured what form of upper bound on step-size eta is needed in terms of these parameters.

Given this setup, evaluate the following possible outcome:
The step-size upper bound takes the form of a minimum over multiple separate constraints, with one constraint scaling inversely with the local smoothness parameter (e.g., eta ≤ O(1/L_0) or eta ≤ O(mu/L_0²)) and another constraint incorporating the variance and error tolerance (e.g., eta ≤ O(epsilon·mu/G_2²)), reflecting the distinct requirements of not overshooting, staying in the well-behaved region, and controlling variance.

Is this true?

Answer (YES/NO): NO